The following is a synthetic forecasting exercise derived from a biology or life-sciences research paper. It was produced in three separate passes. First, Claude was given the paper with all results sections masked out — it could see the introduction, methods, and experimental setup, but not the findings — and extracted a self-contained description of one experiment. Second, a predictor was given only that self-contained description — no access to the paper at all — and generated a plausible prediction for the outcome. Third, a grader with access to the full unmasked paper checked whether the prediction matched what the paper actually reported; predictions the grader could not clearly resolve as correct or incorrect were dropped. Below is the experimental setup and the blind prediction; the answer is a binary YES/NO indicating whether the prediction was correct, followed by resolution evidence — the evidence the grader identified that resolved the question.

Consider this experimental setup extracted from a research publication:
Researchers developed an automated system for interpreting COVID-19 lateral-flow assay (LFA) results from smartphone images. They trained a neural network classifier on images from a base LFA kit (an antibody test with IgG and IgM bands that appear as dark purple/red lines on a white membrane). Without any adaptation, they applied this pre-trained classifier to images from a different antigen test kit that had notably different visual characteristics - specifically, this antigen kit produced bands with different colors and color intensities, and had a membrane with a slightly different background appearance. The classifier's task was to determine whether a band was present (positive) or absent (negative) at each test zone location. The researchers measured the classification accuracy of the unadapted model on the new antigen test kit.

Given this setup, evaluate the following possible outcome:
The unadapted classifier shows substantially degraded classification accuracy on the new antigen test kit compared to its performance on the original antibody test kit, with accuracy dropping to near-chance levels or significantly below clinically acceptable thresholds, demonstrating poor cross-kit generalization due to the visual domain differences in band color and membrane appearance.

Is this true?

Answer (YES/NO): YES